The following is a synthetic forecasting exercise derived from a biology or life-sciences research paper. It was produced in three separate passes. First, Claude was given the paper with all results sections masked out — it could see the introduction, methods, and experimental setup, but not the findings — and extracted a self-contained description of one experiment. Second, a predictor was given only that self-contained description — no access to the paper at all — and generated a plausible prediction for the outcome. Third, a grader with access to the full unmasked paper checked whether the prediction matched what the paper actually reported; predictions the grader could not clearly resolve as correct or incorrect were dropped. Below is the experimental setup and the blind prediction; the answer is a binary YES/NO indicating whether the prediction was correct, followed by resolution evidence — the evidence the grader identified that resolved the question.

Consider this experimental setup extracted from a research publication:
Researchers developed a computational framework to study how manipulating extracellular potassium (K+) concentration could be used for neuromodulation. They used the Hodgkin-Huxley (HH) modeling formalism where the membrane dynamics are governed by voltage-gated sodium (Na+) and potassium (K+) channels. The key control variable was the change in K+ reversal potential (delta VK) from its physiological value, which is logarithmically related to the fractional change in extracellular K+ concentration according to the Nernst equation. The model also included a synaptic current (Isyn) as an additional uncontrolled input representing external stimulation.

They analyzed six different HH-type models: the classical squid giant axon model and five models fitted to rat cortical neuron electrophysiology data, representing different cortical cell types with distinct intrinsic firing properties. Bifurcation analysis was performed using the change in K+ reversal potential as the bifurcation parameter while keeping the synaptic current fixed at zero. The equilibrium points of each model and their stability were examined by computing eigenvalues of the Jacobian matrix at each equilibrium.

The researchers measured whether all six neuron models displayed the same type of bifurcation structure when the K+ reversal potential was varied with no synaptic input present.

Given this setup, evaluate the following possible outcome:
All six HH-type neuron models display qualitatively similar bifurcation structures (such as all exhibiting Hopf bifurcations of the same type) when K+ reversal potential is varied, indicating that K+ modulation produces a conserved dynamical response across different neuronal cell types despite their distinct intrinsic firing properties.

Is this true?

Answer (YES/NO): NO